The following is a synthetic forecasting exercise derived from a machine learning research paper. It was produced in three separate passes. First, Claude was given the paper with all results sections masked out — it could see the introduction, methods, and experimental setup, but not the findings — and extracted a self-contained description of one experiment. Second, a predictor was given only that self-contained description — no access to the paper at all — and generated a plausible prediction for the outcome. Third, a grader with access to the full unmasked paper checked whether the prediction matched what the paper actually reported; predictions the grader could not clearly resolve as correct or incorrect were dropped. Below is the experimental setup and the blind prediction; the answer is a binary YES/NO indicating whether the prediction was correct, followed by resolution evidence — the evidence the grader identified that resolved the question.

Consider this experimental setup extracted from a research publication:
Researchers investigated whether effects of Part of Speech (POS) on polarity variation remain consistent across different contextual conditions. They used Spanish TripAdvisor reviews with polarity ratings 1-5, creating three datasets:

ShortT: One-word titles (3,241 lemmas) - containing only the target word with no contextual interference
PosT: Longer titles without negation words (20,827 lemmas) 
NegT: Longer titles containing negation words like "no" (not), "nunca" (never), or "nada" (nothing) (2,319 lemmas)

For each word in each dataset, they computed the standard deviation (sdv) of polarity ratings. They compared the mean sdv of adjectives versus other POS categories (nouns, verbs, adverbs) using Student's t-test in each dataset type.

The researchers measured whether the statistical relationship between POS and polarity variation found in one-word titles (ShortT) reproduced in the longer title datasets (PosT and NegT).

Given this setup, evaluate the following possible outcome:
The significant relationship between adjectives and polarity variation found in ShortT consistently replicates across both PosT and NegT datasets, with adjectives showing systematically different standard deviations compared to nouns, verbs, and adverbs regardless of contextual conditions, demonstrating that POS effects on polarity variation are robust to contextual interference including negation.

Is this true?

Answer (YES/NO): NO